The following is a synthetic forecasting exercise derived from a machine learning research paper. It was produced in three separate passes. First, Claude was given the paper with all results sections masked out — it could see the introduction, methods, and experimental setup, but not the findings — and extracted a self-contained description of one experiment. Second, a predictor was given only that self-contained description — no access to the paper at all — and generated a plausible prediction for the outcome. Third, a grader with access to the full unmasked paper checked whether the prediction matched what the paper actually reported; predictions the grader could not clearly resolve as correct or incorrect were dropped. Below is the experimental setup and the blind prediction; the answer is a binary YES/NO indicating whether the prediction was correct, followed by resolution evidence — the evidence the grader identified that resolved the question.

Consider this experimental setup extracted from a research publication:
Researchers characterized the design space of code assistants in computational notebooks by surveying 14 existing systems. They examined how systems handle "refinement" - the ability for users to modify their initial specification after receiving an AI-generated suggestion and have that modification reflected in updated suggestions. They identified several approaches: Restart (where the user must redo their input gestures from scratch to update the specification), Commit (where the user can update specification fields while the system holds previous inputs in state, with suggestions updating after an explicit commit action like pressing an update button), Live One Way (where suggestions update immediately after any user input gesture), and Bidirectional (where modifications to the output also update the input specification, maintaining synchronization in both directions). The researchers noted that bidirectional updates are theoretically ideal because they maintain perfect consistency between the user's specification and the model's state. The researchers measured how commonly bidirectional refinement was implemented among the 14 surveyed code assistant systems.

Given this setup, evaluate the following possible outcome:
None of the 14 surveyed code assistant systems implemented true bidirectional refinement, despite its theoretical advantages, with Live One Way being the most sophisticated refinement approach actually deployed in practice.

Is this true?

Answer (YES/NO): NO